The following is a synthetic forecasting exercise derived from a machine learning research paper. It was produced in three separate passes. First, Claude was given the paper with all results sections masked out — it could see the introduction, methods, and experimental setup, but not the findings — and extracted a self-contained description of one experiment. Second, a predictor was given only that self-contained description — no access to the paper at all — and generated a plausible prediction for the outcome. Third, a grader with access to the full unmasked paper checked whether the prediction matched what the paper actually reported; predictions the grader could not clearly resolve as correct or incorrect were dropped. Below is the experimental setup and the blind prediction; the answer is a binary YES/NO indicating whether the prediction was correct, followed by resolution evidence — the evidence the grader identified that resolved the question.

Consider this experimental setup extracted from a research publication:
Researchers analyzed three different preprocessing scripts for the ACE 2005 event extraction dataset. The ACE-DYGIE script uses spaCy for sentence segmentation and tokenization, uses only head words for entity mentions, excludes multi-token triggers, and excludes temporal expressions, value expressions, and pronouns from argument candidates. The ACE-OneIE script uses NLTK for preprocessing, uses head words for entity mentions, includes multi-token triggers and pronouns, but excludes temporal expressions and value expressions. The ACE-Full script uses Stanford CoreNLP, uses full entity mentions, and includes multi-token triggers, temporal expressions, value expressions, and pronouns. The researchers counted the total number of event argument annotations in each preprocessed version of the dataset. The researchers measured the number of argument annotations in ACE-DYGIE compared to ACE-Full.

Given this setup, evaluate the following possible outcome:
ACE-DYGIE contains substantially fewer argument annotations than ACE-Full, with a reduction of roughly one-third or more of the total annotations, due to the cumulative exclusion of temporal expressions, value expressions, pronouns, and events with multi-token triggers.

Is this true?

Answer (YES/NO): YES